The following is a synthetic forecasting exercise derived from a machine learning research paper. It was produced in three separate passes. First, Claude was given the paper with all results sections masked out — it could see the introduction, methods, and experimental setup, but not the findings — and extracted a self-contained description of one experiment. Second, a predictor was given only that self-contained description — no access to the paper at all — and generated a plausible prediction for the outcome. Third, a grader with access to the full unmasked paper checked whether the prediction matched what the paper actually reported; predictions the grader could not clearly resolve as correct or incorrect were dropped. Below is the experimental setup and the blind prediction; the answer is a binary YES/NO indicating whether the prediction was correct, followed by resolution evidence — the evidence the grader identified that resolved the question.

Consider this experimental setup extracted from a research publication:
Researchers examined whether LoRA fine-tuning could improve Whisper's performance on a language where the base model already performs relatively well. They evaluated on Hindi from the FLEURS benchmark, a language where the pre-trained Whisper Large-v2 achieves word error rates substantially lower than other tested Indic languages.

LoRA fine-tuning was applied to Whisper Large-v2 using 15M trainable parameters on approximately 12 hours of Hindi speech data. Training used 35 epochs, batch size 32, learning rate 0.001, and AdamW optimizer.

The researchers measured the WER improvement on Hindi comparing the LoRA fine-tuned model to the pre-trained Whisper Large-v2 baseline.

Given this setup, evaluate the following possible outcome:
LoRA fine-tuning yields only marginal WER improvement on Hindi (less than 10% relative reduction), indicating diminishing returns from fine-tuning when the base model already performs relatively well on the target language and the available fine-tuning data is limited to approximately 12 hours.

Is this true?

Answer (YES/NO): NO